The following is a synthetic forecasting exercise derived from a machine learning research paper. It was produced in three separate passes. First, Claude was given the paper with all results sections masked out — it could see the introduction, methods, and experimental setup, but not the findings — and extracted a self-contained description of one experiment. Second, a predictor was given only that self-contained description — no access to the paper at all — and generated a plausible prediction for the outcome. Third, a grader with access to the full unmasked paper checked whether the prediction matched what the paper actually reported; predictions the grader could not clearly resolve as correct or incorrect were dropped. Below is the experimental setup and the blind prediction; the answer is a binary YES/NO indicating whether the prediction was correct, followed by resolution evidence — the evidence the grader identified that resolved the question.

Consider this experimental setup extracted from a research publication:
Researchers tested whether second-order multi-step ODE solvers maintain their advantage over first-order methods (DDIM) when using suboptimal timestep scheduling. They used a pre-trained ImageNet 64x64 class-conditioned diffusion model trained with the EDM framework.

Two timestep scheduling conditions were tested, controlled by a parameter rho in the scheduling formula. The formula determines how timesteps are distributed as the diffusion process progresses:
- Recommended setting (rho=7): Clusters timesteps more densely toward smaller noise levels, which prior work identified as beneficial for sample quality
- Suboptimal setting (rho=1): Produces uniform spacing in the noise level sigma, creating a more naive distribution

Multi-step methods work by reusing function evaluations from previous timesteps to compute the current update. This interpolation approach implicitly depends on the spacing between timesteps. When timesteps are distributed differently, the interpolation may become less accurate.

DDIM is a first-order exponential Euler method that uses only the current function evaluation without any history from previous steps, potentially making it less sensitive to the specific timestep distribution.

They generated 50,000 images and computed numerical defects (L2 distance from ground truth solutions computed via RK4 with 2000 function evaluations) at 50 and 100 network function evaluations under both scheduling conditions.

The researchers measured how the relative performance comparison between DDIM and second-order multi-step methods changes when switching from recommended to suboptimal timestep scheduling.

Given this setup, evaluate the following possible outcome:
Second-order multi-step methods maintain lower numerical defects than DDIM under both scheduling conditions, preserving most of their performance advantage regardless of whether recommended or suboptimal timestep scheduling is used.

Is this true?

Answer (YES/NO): NO